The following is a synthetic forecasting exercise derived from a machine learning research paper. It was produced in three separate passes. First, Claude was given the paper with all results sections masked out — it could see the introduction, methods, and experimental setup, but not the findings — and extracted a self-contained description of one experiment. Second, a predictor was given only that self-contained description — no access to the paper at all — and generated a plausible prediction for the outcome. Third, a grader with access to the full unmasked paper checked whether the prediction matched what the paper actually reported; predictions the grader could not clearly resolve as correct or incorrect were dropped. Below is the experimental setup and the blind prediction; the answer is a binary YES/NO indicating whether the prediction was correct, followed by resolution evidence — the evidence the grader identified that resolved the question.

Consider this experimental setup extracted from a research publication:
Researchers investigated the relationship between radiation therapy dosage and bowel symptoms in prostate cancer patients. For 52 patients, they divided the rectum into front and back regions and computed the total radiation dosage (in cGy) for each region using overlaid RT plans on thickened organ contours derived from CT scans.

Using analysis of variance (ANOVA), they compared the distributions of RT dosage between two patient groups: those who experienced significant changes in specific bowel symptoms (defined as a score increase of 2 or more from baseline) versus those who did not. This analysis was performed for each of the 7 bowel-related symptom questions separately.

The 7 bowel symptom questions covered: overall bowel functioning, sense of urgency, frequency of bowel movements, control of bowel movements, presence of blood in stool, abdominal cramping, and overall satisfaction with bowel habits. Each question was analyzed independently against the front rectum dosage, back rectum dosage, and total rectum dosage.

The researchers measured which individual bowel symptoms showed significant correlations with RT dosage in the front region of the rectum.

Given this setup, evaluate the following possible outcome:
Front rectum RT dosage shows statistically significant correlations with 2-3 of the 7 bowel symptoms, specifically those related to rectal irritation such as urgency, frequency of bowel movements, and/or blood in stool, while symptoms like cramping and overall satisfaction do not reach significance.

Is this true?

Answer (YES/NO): NO